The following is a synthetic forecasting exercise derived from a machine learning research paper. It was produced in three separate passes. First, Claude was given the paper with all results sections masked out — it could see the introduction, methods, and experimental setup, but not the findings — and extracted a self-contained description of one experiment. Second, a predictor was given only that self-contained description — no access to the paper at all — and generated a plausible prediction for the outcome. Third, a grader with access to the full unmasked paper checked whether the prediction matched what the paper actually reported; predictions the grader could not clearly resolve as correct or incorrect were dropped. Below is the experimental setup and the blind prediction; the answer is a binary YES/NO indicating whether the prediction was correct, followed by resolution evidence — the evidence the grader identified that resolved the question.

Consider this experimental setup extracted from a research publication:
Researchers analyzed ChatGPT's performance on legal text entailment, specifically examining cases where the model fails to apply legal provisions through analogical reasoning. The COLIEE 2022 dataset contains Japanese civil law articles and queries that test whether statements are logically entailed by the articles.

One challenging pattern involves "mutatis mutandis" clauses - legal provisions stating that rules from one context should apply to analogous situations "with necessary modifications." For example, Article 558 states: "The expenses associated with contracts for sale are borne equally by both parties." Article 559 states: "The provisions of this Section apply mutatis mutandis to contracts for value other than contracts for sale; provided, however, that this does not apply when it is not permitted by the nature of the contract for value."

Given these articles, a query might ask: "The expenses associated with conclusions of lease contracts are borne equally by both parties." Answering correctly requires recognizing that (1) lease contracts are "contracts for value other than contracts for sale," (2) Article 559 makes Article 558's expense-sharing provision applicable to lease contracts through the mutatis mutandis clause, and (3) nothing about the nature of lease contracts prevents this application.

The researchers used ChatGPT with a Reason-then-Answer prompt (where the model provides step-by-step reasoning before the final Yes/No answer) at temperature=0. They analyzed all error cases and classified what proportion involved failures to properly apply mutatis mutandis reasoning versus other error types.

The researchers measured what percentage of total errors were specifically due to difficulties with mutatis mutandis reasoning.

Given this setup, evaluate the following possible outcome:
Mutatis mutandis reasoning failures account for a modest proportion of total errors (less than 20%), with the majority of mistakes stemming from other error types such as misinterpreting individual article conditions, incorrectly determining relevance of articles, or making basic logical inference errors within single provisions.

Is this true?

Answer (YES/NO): YES